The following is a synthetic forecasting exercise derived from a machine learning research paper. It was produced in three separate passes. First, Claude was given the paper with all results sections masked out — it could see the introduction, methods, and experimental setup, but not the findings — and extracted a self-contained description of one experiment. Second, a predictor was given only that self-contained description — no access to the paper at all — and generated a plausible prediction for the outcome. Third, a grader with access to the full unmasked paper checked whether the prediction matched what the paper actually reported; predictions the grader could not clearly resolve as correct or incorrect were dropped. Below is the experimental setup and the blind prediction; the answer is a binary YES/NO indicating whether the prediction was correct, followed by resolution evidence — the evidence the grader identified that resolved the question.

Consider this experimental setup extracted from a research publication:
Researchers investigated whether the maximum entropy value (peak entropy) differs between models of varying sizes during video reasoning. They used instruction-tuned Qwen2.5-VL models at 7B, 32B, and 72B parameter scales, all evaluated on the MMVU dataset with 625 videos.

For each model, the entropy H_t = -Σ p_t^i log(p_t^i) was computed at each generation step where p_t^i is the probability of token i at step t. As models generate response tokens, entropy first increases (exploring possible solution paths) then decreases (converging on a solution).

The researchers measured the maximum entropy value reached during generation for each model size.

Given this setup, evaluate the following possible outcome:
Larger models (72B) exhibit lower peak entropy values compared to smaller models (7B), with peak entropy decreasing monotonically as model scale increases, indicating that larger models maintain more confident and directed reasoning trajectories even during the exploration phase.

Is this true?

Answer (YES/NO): YES